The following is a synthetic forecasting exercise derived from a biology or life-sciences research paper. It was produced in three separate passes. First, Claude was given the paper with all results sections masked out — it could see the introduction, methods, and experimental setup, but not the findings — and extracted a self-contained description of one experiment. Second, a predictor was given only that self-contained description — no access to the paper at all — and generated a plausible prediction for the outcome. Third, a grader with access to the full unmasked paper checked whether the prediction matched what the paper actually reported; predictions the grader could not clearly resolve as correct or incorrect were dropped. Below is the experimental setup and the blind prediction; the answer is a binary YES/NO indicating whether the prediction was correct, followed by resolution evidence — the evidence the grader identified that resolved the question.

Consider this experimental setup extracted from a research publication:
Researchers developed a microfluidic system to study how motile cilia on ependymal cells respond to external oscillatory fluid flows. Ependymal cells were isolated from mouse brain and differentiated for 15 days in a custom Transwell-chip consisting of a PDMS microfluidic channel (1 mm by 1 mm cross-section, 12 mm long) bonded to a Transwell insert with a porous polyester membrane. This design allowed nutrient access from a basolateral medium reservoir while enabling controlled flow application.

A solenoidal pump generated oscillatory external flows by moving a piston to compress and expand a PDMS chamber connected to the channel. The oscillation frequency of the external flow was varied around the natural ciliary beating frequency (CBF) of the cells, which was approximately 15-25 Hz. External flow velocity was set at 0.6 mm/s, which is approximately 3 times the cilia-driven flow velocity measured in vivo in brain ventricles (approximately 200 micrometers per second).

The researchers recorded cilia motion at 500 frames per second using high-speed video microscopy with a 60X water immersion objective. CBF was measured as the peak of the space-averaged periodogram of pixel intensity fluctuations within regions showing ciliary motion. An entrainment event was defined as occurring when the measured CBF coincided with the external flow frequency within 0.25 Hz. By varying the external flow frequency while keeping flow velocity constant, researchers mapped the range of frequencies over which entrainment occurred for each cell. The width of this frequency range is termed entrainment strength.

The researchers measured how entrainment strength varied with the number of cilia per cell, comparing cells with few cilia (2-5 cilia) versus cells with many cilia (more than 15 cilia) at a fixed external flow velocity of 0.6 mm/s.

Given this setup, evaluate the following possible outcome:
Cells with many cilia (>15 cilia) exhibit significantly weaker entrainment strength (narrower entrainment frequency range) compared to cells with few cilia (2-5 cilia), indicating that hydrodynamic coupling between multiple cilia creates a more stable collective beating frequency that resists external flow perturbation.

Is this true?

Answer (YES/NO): YES